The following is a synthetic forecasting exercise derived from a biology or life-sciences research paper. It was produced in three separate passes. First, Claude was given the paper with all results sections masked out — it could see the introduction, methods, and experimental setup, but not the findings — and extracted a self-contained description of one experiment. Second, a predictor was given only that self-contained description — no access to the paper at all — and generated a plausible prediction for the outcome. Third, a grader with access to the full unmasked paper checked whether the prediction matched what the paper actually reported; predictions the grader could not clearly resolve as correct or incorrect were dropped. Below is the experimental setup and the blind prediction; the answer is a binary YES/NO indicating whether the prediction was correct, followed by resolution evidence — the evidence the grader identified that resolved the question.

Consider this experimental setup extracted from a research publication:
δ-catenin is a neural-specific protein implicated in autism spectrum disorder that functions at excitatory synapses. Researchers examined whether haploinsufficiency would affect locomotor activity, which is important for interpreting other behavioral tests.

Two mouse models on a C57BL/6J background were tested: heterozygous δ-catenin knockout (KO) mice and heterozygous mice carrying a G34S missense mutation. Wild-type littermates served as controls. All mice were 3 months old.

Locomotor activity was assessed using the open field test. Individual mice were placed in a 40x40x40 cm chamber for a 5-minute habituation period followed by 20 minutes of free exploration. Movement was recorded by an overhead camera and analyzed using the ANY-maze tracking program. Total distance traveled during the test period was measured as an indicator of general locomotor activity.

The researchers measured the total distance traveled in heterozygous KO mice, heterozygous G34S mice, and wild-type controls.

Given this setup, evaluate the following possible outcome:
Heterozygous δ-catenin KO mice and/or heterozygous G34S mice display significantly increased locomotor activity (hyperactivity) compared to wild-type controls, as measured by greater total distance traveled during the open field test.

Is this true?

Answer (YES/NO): NO